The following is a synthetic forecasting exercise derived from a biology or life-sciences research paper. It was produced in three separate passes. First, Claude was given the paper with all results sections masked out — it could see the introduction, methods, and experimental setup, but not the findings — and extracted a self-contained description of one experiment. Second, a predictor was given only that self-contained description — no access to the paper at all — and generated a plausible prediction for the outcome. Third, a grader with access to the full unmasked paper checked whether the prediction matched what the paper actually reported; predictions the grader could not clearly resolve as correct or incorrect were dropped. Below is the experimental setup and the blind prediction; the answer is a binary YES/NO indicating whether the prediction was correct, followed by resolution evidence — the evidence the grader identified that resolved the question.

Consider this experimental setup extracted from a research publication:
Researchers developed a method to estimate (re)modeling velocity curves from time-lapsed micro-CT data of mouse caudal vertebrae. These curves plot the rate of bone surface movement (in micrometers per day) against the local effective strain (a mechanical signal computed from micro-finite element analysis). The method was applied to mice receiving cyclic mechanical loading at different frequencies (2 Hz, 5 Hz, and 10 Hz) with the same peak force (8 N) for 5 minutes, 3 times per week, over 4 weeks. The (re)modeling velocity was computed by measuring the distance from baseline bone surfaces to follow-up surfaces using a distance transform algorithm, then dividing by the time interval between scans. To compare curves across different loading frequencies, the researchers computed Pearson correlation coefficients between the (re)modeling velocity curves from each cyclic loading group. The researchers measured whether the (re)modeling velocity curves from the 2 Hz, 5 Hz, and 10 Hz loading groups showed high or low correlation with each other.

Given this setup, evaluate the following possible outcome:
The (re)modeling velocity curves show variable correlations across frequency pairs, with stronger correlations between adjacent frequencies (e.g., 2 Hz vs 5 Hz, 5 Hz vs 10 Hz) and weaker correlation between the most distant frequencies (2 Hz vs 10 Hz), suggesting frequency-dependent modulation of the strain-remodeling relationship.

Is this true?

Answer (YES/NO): NO